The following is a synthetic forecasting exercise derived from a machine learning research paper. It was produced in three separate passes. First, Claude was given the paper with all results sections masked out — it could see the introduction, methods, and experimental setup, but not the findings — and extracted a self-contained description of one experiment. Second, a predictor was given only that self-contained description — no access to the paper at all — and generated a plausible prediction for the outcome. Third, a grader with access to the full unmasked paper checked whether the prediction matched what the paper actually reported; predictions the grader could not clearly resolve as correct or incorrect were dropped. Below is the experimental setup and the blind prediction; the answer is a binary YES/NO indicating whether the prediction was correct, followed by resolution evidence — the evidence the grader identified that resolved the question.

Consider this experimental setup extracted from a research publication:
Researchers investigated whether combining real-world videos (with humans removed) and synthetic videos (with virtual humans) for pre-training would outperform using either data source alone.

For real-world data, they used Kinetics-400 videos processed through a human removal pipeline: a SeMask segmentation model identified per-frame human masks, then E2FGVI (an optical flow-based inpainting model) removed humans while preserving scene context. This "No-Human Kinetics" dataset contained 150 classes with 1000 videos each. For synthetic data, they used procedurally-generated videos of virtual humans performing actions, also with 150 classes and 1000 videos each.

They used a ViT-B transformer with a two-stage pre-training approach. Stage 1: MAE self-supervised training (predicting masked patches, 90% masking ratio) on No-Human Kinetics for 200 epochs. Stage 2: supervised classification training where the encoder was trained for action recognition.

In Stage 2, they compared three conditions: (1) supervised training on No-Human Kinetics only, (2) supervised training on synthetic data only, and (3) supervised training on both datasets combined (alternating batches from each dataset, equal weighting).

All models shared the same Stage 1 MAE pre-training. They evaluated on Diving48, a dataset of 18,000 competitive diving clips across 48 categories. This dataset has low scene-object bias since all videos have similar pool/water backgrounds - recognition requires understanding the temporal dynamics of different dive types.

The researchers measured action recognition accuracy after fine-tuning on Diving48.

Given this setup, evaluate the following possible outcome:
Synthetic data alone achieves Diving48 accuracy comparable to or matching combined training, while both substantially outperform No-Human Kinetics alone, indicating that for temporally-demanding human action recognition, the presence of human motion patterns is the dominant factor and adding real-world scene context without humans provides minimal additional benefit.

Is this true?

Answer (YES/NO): NO